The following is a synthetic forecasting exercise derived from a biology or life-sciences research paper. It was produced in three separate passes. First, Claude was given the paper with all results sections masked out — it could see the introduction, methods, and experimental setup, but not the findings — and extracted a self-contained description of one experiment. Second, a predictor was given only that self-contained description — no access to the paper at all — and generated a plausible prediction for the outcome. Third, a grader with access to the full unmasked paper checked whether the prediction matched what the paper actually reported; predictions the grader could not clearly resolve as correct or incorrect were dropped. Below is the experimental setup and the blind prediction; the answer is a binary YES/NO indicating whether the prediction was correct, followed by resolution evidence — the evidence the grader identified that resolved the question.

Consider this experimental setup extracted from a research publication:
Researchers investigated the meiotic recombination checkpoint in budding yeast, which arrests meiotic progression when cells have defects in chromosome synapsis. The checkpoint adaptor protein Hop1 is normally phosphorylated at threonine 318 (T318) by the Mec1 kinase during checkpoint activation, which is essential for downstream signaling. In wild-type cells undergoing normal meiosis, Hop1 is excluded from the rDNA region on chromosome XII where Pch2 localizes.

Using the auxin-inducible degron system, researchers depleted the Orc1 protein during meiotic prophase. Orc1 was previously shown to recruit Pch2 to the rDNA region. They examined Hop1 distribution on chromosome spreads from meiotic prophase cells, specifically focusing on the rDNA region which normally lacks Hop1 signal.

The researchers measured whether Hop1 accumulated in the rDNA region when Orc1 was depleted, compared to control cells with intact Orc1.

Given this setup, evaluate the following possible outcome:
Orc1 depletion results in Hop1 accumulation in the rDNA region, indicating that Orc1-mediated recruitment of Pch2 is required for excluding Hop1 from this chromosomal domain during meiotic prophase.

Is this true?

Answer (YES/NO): YES